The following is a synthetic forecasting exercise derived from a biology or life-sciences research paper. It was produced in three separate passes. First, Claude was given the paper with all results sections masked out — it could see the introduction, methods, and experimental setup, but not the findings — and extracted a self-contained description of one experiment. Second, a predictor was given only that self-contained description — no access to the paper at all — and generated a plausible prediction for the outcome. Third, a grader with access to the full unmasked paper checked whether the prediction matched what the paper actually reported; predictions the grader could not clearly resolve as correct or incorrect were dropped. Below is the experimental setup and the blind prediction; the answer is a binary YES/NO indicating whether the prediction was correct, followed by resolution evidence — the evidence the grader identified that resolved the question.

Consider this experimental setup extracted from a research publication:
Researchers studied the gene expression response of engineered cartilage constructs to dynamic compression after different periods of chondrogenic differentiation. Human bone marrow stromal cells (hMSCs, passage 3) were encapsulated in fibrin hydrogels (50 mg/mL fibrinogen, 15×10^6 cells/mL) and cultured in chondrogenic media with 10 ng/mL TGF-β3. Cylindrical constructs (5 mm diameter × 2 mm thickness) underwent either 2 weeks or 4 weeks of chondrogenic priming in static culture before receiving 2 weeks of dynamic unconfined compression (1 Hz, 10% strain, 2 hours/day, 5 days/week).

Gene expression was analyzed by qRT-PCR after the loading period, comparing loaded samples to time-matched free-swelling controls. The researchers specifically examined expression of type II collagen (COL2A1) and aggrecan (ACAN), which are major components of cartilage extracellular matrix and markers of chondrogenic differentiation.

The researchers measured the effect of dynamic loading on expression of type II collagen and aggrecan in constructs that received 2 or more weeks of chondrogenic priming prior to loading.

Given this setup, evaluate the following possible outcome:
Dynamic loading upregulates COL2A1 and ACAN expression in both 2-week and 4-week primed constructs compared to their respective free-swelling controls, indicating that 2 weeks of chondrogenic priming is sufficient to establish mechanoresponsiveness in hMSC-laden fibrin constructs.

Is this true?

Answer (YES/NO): YES